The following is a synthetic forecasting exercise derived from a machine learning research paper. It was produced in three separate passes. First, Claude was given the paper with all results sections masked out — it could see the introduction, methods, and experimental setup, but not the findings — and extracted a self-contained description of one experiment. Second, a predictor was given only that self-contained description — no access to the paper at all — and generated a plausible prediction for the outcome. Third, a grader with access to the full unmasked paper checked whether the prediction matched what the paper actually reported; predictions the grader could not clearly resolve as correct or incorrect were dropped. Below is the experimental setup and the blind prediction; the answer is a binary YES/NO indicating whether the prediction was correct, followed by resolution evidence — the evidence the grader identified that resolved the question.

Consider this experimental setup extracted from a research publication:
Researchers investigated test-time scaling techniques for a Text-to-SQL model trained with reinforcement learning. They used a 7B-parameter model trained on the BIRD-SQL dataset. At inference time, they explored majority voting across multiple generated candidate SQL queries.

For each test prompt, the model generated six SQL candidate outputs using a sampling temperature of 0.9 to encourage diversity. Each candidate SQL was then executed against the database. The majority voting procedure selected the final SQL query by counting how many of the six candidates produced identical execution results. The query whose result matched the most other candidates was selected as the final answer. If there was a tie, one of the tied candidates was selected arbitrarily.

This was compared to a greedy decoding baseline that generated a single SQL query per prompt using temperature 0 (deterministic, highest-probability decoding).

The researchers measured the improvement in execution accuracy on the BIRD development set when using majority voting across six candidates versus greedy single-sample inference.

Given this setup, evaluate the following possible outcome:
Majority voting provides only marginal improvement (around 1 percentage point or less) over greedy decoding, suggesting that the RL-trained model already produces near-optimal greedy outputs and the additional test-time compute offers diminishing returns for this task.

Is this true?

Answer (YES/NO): NO